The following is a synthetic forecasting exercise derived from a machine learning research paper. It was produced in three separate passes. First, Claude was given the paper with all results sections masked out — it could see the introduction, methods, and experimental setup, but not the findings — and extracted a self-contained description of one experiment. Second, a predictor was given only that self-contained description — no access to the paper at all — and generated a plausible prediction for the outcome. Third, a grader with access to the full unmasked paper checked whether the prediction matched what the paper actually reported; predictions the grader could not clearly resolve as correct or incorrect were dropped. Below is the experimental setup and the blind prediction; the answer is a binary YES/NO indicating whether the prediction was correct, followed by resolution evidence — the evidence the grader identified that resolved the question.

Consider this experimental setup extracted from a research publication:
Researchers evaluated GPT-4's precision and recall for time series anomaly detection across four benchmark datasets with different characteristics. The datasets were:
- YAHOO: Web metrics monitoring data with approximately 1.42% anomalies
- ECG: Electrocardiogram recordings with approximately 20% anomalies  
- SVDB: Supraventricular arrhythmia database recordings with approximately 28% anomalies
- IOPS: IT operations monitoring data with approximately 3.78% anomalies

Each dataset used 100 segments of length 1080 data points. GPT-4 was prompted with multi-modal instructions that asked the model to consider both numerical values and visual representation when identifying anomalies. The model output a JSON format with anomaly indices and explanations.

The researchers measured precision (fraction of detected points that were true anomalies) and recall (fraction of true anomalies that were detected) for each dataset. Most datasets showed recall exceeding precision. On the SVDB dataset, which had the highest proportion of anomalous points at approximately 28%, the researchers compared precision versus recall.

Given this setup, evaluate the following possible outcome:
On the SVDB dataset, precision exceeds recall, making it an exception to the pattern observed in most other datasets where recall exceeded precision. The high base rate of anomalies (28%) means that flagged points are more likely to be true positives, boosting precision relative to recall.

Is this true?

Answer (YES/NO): YES